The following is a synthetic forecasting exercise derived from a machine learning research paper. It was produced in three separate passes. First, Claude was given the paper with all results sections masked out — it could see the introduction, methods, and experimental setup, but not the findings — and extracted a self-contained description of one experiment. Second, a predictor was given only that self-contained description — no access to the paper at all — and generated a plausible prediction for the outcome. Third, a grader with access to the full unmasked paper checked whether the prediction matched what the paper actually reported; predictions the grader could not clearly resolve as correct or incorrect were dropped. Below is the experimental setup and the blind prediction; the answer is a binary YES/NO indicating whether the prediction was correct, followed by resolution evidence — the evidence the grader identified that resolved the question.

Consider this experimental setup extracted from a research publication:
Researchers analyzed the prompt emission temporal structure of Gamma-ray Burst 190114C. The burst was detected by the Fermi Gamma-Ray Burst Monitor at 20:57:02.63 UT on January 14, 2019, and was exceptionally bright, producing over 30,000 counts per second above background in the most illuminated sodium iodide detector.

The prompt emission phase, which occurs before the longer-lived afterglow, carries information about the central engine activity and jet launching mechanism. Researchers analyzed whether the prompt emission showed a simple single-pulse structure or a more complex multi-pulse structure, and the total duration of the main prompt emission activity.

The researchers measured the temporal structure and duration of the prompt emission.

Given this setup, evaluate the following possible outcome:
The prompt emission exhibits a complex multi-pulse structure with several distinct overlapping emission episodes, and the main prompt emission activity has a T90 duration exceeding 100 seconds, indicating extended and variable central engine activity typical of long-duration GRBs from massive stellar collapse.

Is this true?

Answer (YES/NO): NO